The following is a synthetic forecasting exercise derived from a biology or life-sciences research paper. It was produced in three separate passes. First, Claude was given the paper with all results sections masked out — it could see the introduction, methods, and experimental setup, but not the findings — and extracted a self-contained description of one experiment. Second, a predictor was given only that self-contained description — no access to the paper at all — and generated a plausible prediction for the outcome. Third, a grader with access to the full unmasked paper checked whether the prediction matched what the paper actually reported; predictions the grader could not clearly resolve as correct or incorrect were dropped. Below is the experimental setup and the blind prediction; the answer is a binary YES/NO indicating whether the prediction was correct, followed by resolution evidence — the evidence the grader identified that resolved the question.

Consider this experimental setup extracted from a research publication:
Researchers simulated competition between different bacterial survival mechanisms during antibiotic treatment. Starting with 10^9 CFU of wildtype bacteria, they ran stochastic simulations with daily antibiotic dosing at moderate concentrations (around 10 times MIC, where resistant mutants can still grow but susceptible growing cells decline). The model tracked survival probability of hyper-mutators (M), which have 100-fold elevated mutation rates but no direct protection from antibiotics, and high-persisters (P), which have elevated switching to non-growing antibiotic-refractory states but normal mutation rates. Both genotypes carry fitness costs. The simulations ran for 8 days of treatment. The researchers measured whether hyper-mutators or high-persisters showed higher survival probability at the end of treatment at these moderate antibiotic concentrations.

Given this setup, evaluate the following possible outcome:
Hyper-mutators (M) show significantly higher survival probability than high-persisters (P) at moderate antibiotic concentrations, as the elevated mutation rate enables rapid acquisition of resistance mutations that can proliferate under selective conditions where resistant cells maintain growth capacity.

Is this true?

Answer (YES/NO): NO